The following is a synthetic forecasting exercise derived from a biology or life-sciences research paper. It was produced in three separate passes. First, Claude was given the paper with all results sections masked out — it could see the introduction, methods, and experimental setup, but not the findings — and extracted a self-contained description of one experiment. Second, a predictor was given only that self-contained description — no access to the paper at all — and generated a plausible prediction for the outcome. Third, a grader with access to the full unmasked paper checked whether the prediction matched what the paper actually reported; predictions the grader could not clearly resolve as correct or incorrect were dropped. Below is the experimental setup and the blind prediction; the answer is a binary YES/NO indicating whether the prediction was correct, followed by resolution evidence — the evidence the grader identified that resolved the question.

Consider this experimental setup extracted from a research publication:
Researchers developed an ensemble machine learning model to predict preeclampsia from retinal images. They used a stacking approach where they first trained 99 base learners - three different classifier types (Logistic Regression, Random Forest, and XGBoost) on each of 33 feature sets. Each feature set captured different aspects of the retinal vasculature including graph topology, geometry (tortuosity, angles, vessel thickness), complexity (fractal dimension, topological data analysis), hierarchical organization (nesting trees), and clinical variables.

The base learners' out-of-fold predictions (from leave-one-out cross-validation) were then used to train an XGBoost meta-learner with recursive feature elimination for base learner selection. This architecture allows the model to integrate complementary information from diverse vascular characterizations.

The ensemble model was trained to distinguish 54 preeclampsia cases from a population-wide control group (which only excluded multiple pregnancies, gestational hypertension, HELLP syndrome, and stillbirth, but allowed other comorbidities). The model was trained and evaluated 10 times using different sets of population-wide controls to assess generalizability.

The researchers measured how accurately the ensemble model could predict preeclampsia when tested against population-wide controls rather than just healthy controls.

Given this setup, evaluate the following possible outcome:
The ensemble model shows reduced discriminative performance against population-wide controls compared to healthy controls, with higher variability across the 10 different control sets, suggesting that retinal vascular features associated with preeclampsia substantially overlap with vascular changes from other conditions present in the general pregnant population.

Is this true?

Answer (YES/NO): NO